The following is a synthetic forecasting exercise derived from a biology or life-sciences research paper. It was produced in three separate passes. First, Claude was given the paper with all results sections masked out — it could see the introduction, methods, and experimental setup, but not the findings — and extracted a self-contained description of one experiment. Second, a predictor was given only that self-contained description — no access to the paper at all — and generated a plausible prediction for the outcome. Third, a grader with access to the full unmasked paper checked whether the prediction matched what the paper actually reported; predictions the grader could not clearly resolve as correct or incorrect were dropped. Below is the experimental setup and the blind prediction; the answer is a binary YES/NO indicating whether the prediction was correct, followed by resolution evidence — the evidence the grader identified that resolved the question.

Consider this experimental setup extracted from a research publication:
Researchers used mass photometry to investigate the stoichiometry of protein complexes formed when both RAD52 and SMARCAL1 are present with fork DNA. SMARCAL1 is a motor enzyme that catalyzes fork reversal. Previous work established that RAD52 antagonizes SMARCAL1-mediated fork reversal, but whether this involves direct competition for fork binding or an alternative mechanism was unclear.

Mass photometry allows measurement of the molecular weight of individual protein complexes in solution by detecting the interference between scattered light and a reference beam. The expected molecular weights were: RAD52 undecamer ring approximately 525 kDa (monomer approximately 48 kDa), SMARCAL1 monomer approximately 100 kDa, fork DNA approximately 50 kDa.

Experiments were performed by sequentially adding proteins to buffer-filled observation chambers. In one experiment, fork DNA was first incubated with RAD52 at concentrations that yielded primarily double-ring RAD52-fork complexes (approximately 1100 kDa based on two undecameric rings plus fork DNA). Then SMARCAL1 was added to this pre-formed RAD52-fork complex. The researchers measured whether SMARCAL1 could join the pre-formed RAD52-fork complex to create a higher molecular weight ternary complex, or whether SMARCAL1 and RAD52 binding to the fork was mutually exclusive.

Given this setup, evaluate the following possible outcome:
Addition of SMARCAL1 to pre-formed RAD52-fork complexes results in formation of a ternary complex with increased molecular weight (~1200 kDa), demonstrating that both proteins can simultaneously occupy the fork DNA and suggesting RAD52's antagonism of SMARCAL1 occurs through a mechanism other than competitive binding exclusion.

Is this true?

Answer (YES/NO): NO